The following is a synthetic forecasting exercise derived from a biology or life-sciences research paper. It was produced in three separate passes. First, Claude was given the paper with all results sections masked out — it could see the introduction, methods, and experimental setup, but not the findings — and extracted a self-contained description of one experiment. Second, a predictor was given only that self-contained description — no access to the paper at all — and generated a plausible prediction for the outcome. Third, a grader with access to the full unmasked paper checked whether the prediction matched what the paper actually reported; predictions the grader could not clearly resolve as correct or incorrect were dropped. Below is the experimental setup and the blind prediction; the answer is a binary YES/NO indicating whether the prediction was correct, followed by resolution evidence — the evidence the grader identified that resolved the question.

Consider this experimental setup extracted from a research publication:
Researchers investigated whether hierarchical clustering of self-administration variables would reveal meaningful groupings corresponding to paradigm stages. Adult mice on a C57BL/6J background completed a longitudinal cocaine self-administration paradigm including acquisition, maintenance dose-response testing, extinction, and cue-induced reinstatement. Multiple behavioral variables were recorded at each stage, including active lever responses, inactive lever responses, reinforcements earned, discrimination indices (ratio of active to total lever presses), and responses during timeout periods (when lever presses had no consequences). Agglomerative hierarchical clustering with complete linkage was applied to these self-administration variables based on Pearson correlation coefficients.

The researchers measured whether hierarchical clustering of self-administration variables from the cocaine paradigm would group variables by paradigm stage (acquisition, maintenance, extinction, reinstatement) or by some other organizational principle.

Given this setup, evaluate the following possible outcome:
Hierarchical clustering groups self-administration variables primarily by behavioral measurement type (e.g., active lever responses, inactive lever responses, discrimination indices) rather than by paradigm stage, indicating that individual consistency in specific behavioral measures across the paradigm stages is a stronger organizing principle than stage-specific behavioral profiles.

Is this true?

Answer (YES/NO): NO